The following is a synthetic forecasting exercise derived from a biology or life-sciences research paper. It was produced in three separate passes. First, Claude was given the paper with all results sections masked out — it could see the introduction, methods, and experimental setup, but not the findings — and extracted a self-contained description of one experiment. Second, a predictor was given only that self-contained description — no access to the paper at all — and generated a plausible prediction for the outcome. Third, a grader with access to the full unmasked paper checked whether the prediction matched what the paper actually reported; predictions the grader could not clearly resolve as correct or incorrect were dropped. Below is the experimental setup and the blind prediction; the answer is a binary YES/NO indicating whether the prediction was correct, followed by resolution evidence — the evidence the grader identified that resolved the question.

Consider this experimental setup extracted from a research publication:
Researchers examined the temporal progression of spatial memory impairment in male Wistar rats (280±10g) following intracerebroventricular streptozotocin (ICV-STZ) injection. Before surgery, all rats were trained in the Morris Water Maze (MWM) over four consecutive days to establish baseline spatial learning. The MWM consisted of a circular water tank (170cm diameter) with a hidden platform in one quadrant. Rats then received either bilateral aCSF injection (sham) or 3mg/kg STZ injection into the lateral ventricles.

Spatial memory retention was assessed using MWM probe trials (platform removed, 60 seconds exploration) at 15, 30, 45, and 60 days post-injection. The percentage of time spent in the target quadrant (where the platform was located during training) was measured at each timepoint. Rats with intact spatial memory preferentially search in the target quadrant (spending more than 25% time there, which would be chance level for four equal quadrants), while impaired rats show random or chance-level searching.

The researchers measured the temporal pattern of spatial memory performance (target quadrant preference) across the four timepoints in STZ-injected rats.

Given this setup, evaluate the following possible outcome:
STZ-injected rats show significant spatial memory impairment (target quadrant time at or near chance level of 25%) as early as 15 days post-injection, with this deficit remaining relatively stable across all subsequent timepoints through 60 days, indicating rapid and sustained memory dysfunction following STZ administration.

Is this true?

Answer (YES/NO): NO